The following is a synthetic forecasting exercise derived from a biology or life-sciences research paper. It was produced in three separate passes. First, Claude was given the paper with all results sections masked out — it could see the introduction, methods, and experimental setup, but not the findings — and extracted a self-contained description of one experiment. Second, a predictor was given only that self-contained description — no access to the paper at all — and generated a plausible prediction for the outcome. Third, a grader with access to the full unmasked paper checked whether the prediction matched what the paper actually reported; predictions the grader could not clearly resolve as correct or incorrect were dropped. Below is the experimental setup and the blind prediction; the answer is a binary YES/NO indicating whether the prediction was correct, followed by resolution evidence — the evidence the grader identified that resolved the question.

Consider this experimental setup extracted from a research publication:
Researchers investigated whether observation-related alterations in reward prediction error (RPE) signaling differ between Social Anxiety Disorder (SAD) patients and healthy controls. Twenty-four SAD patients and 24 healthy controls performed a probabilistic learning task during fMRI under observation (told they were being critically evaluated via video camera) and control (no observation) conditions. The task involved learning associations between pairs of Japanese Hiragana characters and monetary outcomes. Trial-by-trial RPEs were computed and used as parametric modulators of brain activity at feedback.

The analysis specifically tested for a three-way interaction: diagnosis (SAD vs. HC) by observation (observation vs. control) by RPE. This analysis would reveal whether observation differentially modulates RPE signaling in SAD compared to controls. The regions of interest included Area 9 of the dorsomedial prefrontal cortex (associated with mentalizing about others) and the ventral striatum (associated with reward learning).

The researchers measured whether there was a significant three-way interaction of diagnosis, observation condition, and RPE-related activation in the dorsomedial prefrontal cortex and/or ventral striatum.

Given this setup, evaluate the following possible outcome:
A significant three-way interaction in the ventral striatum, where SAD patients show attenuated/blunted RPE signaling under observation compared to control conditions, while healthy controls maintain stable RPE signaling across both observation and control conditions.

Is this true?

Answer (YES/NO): NO